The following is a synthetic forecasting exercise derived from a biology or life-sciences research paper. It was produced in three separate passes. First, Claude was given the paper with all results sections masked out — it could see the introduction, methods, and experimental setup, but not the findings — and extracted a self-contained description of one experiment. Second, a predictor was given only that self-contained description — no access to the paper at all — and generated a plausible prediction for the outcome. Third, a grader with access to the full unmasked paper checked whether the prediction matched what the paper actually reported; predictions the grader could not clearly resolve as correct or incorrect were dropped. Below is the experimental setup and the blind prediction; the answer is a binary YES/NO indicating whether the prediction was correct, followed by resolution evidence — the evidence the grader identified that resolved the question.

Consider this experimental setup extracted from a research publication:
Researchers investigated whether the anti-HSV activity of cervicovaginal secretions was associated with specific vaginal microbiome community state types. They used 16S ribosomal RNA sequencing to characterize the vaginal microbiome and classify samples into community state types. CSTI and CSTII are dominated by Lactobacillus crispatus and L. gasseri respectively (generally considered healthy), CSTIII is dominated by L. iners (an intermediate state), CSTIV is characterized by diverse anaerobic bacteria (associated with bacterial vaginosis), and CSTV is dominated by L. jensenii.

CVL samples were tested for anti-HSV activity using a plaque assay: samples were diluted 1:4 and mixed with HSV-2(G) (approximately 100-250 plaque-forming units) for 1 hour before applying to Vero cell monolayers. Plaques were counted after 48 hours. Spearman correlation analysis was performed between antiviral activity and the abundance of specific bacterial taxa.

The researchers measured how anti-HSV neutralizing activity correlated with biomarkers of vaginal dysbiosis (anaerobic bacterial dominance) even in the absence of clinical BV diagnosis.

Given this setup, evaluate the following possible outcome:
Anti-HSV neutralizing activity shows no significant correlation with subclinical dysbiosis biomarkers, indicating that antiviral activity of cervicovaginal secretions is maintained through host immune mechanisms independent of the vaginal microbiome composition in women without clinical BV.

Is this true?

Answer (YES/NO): NO